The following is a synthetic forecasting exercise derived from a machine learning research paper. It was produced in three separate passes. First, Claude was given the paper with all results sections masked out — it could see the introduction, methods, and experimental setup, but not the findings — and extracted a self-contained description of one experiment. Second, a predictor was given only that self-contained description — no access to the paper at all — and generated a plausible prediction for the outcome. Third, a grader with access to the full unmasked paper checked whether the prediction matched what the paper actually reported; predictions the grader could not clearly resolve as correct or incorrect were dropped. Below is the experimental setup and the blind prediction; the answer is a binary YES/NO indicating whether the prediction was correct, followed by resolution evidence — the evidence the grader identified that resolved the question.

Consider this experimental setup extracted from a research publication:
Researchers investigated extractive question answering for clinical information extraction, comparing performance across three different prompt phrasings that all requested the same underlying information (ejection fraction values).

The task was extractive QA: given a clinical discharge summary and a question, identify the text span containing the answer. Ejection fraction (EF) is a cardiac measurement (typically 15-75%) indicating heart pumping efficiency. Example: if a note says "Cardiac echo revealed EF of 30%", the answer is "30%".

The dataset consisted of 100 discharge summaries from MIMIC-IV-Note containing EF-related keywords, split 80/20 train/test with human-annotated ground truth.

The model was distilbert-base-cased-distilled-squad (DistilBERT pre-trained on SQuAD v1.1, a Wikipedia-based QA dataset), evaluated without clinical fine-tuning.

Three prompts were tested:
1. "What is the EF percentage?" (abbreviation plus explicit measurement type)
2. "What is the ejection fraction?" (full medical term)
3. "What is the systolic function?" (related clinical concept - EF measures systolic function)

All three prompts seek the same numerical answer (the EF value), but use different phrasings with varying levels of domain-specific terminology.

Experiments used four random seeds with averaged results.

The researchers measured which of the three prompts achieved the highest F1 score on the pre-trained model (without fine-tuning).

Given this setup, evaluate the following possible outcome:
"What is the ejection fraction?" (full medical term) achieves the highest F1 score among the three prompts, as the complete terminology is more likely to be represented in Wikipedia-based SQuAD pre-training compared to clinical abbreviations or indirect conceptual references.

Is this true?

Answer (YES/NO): NO